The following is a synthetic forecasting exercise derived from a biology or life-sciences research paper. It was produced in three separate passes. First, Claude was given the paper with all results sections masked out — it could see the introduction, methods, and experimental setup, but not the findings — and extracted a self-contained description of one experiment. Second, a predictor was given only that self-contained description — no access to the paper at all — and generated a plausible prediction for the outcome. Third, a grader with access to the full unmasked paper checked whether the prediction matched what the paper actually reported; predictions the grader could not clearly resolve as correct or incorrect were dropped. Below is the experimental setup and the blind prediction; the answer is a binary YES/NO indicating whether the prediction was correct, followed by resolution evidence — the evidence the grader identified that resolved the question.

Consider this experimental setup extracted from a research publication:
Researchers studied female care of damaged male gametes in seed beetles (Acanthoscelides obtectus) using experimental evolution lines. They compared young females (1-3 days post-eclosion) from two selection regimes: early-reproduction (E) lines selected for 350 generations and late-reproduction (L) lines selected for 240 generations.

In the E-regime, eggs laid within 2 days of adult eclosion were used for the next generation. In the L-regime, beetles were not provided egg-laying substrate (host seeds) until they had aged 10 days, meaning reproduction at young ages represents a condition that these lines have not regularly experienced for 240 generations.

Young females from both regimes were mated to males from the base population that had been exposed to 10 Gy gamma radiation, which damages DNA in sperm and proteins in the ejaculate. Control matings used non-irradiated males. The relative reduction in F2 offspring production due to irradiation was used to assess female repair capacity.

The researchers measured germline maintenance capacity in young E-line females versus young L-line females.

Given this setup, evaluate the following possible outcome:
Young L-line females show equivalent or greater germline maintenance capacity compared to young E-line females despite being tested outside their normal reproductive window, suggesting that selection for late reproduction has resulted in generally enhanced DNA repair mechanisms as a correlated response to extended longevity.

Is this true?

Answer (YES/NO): NO